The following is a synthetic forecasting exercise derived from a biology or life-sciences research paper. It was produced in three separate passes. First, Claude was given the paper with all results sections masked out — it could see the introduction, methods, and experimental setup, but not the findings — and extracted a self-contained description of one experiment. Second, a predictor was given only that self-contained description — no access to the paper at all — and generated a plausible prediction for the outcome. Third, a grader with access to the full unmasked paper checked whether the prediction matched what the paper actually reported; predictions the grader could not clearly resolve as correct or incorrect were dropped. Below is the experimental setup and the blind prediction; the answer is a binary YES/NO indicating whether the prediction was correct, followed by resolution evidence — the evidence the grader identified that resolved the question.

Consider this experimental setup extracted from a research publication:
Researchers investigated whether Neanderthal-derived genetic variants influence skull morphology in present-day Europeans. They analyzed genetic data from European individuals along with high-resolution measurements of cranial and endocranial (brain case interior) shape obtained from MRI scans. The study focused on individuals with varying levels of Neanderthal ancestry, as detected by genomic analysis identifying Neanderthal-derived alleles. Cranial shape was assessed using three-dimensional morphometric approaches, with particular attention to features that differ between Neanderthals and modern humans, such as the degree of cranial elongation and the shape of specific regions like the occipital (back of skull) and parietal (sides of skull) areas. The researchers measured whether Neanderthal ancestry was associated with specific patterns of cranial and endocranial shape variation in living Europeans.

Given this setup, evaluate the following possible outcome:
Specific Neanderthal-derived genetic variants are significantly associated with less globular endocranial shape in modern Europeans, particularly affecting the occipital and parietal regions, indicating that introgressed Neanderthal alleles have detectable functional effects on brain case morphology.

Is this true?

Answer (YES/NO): YES